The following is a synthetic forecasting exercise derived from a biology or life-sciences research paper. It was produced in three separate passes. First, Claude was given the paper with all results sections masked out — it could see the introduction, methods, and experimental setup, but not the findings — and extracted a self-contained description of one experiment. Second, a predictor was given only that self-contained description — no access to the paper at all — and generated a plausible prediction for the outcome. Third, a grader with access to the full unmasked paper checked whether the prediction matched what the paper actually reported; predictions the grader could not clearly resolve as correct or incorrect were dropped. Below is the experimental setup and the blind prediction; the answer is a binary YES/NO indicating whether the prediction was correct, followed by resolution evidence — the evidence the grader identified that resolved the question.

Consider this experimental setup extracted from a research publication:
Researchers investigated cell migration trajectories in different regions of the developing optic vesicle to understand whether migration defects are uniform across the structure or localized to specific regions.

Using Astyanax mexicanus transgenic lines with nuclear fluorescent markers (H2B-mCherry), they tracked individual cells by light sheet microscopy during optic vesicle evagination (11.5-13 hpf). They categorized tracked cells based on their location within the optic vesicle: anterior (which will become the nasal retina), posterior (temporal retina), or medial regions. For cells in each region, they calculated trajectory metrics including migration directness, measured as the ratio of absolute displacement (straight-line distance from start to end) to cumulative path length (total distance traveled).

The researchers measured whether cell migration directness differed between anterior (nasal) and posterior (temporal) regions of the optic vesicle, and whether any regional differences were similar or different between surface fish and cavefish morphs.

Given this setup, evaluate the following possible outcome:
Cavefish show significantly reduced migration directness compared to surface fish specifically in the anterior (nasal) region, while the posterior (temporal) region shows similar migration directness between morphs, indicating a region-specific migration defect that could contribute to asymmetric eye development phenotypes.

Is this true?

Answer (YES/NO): NO